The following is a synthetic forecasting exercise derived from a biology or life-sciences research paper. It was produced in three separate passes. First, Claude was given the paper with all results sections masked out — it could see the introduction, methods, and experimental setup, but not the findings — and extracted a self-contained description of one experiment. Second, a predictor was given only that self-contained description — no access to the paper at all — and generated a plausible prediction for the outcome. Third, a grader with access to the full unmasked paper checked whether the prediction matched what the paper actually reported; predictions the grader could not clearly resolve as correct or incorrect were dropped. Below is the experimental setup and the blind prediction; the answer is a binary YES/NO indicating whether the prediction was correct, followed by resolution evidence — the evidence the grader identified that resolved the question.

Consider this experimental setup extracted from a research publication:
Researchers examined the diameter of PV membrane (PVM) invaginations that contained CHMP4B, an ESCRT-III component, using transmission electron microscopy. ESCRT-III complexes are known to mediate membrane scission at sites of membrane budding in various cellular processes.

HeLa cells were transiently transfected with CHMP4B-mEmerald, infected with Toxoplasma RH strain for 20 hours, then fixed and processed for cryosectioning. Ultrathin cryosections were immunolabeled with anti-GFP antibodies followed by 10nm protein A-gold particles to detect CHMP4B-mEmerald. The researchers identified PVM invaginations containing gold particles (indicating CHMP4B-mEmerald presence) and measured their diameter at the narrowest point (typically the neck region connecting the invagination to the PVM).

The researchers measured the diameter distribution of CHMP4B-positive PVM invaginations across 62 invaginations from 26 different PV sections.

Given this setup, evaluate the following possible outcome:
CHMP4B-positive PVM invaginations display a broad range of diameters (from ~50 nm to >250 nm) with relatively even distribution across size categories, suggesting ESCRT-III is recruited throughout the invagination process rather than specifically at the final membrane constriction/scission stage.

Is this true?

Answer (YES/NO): NO